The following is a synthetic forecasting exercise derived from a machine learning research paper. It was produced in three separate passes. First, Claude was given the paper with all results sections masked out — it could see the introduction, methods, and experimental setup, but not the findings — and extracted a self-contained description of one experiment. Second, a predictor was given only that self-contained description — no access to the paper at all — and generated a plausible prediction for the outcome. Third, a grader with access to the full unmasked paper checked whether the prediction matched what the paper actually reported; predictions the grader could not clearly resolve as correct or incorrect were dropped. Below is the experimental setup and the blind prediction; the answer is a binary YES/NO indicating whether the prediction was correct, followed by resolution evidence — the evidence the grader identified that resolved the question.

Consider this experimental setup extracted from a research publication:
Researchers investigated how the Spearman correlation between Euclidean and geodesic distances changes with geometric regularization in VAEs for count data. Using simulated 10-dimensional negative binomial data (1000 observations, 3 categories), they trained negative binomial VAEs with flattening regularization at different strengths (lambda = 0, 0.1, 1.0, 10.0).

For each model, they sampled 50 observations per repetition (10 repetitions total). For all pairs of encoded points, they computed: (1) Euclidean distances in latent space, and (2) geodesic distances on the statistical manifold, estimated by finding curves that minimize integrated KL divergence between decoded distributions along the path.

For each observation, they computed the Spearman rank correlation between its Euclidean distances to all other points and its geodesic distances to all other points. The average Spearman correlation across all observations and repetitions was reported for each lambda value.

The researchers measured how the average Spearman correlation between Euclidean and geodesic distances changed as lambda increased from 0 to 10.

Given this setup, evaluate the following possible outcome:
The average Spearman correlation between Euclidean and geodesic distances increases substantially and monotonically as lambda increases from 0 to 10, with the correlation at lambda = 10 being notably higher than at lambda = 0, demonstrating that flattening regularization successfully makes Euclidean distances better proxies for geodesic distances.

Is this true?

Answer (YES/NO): NO